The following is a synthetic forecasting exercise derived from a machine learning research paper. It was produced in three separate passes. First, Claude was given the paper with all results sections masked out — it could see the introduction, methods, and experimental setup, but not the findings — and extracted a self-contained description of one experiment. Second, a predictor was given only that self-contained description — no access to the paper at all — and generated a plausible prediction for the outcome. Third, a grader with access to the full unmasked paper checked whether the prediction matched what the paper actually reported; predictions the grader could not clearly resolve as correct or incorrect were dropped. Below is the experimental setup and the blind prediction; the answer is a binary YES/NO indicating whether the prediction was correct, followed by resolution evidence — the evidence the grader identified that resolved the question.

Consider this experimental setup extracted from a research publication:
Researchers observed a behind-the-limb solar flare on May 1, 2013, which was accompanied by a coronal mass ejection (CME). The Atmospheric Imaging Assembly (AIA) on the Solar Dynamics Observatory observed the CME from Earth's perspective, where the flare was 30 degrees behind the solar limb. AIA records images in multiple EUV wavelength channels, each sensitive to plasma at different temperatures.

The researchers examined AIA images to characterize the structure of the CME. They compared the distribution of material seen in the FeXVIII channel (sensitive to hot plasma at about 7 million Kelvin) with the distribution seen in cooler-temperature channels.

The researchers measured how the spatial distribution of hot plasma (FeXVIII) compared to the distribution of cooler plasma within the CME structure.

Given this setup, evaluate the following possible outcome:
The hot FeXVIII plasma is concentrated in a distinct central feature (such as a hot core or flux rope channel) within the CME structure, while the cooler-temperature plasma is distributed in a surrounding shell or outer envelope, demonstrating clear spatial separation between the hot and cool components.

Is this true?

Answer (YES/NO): NO